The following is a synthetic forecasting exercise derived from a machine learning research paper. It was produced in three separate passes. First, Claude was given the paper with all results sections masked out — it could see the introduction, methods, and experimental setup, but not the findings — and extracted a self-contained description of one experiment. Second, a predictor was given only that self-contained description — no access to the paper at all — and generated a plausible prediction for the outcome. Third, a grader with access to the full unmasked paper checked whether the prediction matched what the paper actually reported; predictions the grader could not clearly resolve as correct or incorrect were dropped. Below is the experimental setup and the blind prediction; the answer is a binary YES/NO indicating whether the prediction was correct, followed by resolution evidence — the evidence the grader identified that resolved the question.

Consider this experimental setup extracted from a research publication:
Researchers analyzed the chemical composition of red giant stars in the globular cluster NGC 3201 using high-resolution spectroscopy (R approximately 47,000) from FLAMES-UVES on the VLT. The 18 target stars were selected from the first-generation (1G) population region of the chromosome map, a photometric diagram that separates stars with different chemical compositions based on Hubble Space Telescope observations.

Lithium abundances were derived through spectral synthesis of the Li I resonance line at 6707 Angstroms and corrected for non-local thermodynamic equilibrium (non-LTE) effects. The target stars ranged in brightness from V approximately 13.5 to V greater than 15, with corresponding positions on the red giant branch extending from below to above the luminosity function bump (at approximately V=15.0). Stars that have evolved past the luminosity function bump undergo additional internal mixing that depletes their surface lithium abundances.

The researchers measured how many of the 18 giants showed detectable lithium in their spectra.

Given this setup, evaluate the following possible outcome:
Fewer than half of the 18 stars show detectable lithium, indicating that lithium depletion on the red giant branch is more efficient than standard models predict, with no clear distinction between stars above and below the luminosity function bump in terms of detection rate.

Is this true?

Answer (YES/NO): NO